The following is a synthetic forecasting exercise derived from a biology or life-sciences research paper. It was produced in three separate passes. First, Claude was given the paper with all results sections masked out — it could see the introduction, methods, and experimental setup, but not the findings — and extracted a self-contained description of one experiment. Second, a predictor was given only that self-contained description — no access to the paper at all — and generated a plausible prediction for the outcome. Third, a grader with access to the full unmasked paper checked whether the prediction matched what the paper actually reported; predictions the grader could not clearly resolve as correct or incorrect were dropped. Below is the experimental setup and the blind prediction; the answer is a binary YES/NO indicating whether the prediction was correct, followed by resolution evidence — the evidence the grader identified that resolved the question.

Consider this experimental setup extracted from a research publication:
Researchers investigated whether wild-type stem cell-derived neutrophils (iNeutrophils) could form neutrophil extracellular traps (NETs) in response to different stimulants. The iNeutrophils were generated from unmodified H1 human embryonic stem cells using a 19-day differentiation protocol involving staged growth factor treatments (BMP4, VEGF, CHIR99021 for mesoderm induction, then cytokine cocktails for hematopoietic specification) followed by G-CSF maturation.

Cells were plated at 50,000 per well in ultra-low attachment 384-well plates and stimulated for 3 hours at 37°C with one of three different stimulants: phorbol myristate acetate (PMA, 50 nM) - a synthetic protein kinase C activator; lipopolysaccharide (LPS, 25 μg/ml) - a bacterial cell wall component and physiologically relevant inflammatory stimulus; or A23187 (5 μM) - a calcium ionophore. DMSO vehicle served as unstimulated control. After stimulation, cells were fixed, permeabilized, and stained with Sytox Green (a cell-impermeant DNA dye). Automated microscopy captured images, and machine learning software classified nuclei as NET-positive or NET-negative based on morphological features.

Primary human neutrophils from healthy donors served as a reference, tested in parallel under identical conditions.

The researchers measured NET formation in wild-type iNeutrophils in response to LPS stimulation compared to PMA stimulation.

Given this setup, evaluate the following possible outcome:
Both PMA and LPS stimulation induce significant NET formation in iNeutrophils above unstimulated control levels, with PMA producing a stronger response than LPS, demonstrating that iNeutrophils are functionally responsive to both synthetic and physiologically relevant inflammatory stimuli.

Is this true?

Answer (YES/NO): NO